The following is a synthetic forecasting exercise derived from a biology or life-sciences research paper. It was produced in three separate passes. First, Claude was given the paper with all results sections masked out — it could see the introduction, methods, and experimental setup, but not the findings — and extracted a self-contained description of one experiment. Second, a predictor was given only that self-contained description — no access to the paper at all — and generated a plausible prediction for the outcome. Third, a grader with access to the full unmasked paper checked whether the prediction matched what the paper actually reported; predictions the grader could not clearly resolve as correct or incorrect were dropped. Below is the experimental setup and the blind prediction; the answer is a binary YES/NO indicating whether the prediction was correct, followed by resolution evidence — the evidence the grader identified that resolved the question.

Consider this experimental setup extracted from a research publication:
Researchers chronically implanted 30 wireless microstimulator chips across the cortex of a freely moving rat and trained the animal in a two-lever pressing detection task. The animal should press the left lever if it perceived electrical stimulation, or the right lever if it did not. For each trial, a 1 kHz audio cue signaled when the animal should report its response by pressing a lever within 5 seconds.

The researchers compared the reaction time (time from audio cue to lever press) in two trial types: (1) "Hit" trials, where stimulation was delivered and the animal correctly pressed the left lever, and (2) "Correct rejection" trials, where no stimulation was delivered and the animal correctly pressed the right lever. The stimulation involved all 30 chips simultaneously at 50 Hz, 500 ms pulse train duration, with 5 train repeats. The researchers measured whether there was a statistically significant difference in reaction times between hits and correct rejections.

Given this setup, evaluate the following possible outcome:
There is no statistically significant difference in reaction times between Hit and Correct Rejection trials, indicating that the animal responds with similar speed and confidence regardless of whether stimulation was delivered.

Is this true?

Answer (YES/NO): NO